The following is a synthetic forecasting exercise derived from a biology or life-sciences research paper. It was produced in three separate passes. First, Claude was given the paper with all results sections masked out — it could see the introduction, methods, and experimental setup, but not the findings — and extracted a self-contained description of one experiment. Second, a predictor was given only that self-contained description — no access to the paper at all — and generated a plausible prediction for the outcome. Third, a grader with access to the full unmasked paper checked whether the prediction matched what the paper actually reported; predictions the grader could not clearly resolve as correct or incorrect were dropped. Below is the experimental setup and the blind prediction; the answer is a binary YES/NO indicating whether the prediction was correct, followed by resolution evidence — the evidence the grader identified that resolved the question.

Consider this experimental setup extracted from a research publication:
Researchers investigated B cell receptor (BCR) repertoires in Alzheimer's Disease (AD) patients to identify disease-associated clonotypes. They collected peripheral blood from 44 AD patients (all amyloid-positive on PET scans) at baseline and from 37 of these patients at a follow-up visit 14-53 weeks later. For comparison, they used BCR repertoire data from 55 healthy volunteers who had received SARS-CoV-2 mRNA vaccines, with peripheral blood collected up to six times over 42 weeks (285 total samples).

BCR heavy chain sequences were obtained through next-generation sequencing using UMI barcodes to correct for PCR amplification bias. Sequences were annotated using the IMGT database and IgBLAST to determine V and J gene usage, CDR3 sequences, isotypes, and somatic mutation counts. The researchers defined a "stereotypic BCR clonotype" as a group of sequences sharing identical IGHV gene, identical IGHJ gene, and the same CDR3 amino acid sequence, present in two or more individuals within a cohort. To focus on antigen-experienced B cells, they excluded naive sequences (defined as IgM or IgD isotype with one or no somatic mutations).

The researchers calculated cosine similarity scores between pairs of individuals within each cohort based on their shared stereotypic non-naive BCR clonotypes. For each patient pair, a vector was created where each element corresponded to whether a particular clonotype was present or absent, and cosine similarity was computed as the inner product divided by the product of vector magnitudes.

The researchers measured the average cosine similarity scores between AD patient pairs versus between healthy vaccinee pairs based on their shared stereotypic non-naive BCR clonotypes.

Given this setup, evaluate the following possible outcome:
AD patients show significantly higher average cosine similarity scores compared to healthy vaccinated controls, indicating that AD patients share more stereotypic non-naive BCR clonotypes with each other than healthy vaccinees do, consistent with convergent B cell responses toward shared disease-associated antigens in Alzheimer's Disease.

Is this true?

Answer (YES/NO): YES